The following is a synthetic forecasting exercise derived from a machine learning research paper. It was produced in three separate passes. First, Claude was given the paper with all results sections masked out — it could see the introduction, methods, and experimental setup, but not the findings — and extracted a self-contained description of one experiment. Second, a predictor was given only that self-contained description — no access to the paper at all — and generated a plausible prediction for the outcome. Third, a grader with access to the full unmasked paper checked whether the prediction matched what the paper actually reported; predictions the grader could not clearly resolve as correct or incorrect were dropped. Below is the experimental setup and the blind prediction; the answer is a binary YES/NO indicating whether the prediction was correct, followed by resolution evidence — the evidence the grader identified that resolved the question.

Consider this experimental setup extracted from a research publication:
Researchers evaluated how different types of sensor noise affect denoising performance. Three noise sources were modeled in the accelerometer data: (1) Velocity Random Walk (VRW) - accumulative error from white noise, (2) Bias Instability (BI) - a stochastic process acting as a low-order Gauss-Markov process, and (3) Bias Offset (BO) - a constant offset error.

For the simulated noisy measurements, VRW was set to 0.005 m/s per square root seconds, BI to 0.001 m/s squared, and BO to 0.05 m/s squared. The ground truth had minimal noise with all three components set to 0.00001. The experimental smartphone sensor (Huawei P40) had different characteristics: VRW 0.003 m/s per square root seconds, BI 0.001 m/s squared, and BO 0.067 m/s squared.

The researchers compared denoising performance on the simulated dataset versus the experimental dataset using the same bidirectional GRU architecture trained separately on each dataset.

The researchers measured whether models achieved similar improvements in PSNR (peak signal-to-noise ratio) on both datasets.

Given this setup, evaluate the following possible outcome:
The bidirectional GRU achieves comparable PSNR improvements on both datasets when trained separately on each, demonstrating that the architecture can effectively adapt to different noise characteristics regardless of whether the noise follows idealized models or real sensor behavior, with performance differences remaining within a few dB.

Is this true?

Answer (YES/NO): NO